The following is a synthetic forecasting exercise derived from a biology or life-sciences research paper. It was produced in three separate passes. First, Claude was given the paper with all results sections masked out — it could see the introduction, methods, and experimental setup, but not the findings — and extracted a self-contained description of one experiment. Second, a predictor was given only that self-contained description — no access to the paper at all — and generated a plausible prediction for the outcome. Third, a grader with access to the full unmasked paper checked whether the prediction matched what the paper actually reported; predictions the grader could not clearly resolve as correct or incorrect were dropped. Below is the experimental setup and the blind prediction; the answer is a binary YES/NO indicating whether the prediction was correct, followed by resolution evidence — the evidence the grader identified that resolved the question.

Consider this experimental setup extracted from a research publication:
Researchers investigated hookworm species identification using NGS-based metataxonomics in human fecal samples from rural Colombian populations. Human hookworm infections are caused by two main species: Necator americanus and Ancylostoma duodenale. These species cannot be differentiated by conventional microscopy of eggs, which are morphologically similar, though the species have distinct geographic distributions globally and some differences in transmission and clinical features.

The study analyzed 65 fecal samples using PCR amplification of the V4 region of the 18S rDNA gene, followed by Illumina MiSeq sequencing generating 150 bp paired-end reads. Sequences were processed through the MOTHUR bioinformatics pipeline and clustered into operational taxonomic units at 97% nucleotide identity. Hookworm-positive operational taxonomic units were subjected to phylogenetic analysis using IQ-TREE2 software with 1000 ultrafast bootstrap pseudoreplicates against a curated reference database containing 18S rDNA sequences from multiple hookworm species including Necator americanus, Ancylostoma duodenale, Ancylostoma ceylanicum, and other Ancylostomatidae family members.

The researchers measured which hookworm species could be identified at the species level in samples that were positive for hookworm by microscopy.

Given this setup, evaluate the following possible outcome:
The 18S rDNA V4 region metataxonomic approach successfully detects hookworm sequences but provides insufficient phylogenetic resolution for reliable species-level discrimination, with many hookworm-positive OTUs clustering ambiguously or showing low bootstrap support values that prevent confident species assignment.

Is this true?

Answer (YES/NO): NO